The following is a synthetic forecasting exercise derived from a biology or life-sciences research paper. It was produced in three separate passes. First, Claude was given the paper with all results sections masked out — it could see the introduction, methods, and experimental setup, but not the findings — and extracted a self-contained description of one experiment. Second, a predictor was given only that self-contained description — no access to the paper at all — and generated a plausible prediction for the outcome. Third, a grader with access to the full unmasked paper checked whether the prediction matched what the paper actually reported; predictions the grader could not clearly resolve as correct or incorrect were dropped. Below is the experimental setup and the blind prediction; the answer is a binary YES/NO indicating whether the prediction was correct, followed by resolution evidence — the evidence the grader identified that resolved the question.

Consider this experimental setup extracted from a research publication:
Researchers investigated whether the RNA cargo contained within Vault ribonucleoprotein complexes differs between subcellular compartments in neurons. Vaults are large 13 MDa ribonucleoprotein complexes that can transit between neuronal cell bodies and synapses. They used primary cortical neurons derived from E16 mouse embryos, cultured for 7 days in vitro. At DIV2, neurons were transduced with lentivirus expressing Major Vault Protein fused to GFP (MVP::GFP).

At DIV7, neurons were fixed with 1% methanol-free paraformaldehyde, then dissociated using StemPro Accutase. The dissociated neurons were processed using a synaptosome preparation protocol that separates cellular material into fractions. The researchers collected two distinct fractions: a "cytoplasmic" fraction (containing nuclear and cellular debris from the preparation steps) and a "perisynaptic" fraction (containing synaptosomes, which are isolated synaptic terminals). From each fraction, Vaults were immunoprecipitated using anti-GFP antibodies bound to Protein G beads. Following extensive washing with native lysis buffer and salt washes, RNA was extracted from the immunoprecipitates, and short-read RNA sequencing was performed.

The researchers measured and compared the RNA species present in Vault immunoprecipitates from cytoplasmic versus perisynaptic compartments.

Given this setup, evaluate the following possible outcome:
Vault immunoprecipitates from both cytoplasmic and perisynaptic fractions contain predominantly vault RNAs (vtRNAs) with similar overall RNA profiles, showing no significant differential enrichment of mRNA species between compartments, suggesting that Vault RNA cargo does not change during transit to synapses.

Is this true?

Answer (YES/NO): NO